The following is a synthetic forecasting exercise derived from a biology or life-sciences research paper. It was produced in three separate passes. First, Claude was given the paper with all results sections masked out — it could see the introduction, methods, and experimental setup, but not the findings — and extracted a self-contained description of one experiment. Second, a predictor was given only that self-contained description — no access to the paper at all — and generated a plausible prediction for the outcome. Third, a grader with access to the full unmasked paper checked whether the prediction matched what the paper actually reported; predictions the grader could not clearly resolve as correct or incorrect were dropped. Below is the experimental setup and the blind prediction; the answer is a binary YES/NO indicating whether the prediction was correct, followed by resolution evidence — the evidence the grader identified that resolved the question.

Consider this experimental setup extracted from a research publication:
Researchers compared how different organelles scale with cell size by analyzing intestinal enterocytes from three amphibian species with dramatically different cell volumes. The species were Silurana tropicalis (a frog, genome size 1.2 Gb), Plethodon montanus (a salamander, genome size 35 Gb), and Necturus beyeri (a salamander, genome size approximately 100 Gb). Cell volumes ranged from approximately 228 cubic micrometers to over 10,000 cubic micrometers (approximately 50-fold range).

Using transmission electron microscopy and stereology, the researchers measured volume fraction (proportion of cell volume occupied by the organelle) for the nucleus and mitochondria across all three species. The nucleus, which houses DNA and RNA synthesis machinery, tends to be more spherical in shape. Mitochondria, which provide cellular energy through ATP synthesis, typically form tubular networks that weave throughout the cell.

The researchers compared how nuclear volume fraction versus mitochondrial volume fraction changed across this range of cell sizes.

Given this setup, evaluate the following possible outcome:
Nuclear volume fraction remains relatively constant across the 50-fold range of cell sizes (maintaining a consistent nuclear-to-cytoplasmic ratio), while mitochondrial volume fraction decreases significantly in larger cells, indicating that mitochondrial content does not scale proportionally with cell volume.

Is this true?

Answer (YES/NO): NO